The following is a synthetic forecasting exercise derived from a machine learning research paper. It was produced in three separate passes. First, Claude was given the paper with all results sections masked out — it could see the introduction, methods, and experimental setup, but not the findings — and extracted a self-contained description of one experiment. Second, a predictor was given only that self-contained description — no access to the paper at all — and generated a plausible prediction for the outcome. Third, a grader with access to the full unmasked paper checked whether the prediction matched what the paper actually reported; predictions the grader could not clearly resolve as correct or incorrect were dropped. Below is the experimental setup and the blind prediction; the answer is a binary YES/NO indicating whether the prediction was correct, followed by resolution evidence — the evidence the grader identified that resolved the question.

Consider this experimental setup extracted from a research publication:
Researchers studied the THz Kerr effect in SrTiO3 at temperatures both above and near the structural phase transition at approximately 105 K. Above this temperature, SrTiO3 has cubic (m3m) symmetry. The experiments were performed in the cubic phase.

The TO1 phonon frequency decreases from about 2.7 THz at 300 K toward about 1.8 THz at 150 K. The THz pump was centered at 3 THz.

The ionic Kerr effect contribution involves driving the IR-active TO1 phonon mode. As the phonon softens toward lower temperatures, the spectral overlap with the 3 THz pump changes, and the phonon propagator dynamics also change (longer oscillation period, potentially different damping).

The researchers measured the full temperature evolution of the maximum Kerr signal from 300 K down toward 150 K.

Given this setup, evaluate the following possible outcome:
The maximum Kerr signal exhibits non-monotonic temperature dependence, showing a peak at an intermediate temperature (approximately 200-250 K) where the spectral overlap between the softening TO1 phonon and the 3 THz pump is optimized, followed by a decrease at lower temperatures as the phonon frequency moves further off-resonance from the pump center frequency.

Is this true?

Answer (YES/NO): NO